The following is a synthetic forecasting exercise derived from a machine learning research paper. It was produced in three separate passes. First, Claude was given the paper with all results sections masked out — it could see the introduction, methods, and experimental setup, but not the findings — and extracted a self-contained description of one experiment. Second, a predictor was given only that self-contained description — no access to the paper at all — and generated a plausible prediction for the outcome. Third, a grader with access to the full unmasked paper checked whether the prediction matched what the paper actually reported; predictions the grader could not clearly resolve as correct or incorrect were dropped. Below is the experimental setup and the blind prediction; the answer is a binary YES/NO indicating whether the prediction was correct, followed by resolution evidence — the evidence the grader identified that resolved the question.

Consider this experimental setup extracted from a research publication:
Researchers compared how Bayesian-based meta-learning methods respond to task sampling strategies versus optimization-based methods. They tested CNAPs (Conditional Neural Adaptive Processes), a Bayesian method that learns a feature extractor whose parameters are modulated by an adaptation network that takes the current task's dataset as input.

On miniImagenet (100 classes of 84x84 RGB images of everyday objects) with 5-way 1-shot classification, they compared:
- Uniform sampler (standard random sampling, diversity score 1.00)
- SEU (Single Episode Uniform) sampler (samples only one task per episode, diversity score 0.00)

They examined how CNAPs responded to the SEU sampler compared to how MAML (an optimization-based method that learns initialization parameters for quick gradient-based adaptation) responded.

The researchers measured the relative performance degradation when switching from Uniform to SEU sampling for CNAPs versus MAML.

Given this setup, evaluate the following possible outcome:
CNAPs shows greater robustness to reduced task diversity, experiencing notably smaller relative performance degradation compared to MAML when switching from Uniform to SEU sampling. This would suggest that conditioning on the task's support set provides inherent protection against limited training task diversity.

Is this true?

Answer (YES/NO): NO